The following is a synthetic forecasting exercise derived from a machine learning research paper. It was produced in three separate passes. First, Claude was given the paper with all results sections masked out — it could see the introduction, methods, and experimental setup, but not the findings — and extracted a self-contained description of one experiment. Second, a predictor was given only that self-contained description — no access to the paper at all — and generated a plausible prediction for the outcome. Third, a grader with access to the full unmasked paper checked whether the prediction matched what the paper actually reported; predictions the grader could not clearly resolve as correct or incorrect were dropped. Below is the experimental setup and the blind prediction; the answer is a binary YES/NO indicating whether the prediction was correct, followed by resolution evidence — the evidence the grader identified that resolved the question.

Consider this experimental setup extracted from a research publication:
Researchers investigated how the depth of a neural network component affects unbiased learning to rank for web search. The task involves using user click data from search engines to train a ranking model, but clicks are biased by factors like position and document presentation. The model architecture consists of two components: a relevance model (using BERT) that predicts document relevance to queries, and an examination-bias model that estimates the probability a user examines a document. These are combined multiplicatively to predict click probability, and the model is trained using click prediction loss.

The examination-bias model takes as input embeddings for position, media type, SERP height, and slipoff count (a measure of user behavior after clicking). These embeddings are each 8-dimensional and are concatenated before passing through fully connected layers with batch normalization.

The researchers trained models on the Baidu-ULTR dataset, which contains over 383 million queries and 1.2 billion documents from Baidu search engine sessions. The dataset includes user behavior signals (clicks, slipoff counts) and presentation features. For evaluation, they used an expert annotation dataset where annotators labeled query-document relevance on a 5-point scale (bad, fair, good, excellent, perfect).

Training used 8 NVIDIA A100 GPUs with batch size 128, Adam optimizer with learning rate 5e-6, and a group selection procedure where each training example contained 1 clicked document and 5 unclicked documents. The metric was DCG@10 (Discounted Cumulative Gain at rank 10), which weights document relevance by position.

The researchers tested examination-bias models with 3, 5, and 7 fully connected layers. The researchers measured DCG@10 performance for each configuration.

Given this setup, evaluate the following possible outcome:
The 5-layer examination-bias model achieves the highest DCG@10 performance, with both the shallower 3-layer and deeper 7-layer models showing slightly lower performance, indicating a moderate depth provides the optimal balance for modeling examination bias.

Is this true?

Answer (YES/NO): YES